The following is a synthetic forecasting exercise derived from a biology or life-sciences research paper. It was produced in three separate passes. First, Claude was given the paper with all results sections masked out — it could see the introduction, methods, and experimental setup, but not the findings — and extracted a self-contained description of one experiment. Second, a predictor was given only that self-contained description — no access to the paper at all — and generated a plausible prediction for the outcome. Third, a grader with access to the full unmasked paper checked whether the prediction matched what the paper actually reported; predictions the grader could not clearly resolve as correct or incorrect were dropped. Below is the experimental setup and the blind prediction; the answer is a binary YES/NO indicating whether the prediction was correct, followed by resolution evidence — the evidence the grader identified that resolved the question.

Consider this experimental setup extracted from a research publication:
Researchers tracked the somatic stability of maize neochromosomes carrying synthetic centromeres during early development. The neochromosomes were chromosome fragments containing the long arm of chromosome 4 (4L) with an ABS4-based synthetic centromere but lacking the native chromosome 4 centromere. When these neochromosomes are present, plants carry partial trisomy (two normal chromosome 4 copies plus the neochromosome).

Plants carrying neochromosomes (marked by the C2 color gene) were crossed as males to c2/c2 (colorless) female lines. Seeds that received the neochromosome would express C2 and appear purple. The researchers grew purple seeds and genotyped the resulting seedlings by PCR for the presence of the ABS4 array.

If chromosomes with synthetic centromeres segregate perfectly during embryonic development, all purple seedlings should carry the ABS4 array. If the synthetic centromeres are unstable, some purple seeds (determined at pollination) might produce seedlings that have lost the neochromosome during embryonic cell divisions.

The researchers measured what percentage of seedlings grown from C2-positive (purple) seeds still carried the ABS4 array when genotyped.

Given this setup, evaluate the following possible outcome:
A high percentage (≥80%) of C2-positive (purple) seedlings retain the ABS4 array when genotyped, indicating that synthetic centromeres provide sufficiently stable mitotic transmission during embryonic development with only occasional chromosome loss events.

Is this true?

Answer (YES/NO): NO